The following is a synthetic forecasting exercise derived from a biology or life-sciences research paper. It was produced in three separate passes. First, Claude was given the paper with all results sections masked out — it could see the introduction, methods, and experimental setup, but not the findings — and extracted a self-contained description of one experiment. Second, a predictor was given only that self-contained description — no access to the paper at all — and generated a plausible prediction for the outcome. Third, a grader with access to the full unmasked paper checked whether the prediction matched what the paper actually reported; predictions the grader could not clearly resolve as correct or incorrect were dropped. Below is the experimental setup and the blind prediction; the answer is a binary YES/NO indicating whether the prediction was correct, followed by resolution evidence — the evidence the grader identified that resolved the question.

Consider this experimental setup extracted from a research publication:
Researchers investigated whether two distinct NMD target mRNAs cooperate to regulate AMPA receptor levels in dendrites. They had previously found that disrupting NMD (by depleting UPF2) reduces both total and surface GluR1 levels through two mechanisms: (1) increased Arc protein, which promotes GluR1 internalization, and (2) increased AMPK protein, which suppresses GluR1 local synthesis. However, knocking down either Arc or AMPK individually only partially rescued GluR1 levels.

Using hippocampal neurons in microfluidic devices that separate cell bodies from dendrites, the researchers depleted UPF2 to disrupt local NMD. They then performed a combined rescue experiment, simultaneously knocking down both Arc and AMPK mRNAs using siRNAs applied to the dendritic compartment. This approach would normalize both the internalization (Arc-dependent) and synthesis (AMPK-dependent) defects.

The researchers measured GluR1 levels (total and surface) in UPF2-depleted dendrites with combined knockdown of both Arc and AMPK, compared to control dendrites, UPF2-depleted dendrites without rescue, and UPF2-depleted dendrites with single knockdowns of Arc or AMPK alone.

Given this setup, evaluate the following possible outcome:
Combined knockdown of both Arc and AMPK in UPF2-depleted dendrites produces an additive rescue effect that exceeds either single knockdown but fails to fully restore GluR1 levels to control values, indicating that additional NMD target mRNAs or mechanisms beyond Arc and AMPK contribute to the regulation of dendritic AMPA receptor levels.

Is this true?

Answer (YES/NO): NO